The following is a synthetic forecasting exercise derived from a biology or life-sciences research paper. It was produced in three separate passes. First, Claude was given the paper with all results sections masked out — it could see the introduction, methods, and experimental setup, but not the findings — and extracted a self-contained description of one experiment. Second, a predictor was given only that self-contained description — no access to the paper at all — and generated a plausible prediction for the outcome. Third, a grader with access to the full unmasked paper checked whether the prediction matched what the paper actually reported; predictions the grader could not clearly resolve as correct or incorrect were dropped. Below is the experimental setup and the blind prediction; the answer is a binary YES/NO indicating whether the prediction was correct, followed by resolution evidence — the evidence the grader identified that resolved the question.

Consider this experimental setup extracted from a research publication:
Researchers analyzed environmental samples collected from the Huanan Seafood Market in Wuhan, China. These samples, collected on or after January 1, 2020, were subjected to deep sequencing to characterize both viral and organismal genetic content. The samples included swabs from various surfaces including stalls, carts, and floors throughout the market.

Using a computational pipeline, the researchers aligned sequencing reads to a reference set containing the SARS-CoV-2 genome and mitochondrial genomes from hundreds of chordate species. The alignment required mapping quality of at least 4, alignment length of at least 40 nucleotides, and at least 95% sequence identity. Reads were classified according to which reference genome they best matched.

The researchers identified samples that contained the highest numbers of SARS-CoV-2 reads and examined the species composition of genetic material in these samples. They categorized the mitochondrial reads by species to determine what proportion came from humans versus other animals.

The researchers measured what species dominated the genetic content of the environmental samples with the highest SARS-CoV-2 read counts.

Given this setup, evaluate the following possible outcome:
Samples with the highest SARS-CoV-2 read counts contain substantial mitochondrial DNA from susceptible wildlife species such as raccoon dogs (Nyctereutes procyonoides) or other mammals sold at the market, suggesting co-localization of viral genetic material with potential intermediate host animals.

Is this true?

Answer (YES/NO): NO